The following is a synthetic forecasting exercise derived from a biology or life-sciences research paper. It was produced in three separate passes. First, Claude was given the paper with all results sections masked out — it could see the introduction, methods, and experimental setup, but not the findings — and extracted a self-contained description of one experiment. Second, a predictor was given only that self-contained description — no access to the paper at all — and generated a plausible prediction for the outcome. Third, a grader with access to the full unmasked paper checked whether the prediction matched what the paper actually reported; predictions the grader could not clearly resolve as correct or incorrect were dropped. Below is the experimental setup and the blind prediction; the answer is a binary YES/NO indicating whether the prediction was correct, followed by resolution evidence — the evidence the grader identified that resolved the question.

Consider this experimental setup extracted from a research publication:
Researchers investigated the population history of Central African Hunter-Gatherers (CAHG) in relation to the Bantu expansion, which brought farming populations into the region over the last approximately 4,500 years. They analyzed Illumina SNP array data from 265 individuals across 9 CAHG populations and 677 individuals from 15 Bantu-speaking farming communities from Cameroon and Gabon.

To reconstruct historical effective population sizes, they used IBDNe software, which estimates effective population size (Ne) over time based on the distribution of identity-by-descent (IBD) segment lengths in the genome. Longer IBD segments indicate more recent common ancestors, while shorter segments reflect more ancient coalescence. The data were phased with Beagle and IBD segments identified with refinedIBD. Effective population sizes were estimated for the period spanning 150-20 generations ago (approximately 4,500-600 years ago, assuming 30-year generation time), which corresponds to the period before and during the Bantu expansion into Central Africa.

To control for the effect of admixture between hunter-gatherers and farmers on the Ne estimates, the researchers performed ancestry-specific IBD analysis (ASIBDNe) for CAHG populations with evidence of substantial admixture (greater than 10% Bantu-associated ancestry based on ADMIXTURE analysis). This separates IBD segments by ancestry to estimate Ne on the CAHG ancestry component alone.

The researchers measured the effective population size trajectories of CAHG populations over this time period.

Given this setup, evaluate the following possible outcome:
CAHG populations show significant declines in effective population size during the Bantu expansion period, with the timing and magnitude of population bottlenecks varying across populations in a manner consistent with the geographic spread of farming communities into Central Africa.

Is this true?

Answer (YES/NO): NO